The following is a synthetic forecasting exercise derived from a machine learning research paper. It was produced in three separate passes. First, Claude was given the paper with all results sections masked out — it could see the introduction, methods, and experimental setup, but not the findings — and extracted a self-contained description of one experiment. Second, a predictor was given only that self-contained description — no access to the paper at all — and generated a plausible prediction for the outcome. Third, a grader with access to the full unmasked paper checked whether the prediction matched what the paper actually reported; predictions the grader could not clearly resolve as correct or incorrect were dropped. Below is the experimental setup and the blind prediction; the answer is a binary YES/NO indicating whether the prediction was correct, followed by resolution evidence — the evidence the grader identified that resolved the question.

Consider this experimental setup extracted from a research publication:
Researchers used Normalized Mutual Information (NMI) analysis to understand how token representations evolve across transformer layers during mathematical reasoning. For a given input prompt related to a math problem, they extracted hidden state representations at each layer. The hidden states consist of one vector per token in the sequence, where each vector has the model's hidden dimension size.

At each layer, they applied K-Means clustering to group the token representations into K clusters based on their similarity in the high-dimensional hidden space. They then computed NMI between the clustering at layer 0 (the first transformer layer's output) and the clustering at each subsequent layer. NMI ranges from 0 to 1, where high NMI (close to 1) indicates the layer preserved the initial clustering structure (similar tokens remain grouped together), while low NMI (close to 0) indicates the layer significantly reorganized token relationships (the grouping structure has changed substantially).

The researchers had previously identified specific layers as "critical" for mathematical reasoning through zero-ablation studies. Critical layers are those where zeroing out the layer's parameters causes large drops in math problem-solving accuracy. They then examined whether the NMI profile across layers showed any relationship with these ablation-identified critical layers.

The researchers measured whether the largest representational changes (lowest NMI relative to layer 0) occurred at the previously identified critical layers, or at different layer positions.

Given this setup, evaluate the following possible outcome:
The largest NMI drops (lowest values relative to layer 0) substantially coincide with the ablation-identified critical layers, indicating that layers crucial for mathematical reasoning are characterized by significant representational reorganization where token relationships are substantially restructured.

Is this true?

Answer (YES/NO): YES